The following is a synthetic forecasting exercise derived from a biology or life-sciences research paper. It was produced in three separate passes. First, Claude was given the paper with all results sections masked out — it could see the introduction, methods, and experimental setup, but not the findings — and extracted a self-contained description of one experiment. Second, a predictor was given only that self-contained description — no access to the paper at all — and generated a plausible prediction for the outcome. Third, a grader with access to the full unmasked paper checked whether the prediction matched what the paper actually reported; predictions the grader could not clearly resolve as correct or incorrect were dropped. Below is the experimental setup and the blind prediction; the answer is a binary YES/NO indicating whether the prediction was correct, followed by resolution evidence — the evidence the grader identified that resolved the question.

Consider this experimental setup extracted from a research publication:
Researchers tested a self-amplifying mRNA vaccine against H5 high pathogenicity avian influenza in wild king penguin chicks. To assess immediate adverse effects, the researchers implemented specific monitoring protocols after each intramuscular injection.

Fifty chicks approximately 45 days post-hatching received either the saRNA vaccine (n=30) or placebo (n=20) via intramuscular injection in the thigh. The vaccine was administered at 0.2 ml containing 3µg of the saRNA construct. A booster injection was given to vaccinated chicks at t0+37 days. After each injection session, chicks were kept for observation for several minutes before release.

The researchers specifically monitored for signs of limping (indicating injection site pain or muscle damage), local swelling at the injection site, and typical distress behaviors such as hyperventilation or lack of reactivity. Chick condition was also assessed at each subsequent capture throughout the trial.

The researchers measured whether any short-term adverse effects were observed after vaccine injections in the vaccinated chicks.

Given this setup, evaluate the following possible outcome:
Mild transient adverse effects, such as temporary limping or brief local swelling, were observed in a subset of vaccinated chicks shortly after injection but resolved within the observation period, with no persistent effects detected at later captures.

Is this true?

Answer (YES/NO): NO